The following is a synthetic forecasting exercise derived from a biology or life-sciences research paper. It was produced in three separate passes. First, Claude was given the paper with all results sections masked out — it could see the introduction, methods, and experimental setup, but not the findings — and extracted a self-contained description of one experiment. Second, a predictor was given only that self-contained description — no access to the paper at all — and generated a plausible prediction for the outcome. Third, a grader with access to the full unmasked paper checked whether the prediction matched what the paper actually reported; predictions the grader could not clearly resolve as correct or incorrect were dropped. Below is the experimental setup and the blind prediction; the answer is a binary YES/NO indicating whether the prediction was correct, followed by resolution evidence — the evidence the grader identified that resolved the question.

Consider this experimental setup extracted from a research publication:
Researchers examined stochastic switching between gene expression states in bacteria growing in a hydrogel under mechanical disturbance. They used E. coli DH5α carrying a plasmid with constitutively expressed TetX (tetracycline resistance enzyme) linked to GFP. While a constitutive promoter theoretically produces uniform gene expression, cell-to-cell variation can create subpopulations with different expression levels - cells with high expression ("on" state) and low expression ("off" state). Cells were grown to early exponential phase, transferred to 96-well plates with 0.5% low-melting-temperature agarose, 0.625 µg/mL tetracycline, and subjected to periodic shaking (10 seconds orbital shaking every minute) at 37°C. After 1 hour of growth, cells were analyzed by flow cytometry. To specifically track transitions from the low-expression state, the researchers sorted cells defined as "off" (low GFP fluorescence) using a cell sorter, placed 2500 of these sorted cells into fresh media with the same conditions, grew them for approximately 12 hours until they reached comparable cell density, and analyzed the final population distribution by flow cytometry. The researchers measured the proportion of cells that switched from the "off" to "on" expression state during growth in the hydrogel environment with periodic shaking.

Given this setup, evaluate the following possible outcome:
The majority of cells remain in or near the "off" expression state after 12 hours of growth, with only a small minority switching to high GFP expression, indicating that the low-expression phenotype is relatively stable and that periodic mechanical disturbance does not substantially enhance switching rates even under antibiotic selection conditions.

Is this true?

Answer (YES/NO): NO